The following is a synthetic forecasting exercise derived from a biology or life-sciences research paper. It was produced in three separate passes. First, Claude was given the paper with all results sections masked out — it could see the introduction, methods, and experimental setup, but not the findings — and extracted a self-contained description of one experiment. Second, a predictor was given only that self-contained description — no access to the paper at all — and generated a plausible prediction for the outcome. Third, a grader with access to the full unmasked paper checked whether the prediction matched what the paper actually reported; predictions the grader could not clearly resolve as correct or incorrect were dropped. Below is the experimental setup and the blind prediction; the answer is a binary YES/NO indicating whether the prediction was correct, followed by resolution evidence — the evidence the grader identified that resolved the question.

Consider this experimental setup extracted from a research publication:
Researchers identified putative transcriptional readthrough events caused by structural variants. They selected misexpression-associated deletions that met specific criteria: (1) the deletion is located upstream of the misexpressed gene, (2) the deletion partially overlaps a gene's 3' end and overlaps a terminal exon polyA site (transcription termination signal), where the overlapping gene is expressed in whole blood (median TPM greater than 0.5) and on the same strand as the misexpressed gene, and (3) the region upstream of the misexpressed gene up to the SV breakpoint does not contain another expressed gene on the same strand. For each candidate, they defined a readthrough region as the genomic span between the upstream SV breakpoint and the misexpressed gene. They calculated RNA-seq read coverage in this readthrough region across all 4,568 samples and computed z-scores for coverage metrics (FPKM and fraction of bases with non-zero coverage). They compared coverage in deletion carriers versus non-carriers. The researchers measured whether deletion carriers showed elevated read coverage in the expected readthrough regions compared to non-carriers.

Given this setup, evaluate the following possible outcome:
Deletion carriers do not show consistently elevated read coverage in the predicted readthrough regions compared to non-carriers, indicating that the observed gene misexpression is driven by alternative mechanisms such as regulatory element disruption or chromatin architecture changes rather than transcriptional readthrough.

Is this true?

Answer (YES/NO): NO